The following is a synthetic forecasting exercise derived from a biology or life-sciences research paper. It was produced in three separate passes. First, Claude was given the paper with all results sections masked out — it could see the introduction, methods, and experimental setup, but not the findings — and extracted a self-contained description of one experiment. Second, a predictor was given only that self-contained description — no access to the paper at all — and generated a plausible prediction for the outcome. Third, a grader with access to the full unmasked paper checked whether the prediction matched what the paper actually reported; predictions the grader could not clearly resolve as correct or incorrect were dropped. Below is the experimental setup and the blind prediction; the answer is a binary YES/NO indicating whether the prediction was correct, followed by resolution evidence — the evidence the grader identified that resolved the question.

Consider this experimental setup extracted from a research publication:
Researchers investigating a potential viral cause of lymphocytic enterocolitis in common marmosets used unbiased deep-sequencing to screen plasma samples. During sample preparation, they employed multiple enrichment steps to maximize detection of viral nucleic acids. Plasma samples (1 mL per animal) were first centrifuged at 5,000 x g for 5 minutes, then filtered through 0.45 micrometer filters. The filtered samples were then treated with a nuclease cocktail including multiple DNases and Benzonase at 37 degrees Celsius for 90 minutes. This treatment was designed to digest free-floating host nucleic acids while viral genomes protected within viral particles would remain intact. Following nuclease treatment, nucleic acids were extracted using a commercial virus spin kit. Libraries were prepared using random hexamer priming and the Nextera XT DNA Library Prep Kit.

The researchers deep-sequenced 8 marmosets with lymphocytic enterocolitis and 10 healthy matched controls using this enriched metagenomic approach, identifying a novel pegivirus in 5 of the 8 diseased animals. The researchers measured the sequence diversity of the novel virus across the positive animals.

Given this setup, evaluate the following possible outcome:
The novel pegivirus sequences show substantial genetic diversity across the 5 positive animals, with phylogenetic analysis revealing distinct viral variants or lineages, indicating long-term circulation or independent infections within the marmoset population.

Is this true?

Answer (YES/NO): NO